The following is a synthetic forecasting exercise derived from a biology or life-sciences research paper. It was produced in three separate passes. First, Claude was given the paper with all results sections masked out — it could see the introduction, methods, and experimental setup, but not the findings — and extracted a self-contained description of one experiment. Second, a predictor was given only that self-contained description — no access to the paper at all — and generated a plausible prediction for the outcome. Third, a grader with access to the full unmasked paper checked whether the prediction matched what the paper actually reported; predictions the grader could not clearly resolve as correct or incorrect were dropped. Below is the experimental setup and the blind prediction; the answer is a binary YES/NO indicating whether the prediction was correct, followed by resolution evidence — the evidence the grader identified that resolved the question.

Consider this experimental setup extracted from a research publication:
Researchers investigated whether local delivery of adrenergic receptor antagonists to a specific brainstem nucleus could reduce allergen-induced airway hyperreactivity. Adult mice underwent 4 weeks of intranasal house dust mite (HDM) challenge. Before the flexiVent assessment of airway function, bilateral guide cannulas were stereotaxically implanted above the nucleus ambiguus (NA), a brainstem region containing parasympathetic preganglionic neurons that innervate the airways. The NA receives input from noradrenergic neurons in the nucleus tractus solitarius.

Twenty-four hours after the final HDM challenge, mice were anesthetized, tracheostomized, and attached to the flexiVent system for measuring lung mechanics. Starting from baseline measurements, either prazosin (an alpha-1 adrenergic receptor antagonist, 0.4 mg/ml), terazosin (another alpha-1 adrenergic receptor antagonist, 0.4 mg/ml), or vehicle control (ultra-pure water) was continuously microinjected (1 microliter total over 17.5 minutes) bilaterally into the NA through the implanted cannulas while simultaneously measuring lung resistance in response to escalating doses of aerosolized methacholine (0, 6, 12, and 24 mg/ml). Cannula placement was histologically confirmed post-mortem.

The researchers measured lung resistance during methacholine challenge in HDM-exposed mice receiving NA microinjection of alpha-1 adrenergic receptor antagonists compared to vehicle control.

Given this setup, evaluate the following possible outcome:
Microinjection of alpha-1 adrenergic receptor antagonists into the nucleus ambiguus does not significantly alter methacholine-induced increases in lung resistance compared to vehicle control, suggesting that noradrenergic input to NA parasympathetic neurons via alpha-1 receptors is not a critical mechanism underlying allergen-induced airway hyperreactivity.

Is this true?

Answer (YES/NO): NO